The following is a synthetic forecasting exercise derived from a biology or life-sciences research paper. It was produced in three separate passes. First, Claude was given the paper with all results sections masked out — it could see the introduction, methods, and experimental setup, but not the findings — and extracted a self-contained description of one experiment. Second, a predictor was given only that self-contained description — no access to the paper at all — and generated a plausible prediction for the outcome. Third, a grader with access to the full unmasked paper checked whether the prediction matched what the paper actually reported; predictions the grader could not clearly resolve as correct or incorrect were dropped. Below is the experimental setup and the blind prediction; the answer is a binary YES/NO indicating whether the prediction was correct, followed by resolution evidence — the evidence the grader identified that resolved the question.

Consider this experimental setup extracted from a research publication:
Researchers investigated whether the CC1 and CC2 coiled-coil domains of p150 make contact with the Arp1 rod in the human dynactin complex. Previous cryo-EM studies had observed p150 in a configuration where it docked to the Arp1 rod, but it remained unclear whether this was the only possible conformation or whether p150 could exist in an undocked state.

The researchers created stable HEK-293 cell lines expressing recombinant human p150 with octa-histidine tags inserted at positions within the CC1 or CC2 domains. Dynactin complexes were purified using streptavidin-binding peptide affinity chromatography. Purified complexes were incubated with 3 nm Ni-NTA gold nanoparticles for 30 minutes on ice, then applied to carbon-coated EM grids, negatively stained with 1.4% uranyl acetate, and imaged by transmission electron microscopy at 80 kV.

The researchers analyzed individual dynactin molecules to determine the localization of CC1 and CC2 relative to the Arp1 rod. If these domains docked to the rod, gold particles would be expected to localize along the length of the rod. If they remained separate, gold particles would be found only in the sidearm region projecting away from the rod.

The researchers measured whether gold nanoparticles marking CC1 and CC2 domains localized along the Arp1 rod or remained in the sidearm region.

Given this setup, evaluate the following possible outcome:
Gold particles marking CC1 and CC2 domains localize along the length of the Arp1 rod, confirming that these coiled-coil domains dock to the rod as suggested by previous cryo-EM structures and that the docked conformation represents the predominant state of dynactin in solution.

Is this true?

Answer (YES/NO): NO